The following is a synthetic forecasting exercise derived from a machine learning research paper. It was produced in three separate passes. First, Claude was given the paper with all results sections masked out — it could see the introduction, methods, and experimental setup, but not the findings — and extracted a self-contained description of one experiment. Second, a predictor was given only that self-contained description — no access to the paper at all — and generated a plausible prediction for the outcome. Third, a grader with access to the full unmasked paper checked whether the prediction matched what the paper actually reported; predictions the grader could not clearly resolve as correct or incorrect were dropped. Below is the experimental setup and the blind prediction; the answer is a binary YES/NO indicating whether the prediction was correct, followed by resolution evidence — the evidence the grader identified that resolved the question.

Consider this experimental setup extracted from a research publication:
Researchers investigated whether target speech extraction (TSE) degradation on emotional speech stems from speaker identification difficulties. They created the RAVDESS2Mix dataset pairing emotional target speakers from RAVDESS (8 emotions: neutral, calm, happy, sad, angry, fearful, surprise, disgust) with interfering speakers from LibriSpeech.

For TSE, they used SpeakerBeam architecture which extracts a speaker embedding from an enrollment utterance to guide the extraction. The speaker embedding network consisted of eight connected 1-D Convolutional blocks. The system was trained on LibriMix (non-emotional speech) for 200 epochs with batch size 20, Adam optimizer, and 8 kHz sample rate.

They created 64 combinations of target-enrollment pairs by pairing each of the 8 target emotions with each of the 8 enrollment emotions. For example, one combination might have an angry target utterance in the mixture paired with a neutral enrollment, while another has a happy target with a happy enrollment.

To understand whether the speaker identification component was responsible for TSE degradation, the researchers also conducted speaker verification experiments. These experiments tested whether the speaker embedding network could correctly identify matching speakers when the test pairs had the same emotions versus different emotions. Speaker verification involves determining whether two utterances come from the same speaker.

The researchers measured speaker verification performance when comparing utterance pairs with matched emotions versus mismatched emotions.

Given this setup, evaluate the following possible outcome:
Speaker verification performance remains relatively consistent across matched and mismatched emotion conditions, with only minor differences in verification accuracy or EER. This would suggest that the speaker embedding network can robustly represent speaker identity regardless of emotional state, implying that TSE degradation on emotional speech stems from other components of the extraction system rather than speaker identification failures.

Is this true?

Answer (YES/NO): NO